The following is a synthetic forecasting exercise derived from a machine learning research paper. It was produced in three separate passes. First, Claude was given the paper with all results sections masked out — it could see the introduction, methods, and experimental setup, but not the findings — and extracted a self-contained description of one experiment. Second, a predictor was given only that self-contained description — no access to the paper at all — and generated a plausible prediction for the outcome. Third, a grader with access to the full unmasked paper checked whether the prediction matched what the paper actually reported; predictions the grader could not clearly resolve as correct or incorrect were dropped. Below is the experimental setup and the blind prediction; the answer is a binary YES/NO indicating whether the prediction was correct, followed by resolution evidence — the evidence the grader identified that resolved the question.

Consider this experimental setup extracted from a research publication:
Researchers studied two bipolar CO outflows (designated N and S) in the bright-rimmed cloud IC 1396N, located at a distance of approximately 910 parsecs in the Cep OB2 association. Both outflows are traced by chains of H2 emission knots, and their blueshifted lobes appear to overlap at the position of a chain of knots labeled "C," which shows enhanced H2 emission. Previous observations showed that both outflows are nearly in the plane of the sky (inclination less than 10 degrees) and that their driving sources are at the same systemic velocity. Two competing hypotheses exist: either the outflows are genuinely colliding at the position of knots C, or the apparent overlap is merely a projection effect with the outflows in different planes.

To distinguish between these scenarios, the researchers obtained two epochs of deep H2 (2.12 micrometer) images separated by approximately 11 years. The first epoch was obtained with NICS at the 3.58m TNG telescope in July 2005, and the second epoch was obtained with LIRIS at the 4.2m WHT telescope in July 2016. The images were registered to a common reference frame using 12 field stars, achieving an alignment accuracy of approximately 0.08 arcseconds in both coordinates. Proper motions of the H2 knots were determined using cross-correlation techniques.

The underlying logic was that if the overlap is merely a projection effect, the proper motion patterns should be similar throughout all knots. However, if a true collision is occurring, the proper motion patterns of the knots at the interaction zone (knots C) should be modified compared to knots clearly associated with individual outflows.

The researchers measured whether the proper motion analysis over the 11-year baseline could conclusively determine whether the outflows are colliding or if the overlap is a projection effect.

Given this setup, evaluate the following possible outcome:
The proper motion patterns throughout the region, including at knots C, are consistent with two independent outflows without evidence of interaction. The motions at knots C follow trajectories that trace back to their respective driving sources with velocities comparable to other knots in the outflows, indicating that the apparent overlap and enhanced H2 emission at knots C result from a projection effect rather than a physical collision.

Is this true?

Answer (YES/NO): NO